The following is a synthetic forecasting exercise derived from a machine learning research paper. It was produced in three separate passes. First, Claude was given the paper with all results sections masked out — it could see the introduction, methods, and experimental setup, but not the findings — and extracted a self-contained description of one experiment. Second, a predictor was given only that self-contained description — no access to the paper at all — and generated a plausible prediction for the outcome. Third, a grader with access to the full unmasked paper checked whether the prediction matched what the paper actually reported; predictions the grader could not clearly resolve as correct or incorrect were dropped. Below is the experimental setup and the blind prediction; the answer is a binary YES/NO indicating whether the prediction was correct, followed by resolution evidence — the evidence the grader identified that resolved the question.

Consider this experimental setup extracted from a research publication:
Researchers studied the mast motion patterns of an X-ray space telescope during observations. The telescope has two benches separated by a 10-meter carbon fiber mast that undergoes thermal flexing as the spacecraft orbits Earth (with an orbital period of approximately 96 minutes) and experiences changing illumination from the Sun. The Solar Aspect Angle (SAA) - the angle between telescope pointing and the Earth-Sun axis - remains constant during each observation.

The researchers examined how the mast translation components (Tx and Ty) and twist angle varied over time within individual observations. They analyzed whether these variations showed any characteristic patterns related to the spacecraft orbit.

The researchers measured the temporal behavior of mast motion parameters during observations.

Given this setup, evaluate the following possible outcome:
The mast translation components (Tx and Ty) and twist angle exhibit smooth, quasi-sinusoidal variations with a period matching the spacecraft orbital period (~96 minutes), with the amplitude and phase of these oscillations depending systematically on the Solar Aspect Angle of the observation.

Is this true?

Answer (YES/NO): YES